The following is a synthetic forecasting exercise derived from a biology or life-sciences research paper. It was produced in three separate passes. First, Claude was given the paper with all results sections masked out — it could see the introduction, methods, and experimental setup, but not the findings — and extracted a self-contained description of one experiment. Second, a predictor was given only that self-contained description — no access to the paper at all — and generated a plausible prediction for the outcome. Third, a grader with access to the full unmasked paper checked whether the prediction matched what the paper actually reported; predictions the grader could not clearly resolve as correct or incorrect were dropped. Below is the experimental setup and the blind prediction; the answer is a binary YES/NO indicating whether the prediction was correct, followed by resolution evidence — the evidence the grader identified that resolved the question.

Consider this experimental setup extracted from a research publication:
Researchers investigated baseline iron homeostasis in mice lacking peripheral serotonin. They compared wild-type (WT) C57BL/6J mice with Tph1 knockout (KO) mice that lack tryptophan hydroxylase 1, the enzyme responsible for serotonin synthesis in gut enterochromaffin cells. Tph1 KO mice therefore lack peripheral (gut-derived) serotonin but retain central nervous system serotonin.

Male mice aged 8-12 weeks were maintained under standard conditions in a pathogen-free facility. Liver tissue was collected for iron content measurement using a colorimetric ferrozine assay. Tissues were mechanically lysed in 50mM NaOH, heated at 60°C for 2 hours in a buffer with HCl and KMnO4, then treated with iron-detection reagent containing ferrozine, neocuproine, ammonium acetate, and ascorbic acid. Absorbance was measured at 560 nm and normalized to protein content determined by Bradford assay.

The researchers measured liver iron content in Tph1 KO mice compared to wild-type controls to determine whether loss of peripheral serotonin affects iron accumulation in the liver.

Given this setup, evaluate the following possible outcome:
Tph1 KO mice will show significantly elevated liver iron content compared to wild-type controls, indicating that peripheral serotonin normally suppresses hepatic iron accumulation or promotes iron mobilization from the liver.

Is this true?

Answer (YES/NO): NO